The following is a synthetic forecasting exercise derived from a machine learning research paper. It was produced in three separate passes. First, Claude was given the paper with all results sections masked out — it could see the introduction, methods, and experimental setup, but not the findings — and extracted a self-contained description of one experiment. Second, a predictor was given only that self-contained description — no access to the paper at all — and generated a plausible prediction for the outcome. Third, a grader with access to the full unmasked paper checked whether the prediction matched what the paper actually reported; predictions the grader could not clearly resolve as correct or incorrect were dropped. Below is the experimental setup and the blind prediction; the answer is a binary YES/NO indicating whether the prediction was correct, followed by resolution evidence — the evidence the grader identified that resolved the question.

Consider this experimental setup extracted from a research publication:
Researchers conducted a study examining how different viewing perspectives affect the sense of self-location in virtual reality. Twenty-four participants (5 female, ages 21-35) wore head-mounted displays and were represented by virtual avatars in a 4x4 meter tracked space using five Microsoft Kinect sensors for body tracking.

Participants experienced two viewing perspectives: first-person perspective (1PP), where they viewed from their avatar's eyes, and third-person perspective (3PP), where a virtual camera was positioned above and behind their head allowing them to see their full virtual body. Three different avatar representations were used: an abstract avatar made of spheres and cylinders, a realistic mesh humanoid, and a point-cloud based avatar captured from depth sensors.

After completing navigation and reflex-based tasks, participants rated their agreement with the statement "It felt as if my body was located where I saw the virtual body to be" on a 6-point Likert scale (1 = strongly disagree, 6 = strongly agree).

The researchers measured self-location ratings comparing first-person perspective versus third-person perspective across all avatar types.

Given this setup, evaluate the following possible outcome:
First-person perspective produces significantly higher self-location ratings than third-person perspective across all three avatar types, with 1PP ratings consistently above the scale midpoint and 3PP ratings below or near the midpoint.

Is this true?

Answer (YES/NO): NO